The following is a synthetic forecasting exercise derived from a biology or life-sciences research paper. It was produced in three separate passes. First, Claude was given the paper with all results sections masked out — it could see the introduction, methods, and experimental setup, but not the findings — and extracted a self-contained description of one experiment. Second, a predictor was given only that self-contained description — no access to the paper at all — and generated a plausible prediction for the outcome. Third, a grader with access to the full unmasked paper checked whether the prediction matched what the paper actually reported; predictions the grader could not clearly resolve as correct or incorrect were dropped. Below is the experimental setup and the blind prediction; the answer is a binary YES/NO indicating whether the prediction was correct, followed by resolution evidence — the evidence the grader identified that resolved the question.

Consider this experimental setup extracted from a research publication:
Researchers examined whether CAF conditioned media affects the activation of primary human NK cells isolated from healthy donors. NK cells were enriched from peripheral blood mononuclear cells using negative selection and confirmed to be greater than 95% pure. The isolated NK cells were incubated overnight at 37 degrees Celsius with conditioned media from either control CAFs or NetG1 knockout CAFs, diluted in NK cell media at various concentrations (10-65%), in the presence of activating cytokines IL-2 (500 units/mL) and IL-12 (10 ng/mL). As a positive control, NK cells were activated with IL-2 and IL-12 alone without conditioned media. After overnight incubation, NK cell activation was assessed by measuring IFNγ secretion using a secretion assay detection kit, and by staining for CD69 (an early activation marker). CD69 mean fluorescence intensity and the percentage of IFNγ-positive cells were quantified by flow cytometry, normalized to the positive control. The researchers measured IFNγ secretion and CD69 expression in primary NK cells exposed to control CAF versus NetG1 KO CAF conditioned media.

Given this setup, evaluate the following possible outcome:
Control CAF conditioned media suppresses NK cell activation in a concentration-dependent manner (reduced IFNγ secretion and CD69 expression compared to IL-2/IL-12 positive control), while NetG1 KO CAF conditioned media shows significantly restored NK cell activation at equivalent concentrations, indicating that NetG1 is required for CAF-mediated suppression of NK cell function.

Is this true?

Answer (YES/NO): YES